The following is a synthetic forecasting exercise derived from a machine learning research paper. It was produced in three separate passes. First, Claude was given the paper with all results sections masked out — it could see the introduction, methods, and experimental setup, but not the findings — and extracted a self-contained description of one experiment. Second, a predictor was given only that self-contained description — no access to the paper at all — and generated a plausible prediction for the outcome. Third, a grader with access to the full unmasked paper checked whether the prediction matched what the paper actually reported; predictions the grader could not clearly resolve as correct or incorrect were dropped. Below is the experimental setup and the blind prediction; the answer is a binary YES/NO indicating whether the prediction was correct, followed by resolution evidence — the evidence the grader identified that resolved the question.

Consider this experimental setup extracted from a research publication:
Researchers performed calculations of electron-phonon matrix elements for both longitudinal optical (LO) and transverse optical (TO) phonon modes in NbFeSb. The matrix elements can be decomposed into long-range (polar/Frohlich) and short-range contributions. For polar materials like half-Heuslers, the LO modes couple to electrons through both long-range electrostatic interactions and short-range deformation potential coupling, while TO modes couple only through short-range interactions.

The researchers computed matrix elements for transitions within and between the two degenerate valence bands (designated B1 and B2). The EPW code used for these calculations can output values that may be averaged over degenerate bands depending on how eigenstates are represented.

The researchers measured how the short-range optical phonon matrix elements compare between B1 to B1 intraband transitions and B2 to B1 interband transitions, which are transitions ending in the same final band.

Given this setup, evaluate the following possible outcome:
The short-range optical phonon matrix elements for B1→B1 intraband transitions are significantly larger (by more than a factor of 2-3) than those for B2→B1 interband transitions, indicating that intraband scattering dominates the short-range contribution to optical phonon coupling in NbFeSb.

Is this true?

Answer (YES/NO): NO